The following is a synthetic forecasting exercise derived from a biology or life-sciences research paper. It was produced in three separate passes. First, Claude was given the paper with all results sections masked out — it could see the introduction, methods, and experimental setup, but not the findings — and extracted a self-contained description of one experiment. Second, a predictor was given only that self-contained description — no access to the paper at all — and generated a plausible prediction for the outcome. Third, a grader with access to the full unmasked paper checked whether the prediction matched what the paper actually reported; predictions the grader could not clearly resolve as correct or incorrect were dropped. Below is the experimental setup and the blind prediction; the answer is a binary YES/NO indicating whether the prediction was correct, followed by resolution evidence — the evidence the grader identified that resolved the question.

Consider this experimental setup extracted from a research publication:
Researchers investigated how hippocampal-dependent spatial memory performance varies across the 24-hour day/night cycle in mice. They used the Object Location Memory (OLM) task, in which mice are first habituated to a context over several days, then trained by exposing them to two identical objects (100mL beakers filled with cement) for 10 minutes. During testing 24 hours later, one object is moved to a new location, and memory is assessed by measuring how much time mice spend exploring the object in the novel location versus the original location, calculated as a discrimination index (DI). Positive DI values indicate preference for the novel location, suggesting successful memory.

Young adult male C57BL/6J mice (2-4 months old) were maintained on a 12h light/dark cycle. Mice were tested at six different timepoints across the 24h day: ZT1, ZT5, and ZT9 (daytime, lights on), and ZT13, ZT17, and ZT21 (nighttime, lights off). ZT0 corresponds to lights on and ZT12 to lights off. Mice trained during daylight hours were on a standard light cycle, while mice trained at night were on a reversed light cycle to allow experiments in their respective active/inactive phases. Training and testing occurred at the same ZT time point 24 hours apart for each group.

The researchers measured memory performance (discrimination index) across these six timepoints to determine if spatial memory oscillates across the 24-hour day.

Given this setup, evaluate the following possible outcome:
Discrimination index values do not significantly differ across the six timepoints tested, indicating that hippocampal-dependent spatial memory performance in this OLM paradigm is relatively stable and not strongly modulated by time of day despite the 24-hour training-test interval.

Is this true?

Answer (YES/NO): NO